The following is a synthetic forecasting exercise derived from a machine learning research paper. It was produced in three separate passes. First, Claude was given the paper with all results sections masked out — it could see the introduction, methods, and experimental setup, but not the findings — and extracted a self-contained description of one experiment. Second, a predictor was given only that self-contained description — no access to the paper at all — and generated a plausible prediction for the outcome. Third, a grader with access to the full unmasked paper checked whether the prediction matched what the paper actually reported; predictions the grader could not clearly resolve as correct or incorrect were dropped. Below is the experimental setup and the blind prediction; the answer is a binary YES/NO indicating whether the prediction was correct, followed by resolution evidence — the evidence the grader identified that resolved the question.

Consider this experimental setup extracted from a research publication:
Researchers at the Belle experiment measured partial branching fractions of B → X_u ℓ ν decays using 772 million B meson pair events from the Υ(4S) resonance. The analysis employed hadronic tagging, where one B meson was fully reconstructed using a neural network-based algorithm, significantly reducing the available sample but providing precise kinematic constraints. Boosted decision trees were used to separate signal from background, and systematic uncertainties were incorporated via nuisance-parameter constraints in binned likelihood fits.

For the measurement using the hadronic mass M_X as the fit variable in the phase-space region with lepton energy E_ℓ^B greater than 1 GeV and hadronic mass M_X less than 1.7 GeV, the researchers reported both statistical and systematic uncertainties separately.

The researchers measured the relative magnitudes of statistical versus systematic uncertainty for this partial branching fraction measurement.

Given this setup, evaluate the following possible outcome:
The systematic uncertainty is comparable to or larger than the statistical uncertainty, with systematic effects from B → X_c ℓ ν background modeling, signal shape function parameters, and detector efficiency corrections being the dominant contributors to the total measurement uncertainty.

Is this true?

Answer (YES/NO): YES